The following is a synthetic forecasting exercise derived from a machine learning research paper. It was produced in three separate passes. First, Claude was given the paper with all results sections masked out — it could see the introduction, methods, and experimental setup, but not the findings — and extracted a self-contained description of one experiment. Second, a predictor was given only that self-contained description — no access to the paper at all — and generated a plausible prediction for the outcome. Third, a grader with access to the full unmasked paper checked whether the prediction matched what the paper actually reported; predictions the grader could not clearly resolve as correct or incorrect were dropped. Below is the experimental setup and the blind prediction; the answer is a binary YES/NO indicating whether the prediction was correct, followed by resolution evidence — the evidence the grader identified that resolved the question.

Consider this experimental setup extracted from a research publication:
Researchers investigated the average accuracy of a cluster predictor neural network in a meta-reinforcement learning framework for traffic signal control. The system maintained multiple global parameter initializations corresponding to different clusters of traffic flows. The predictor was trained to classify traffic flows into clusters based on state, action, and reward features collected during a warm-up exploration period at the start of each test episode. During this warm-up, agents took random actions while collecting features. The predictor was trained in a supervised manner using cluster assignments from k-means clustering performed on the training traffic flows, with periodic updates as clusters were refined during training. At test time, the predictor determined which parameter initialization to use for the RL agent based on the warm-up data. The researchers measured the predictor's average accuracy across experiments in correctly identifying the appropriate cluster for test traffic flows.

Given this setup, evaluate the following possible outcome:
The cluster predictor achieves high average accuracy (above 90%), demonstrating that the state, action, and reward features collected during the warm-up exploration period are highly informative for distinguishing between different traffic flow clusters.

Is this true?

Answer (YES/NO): NO